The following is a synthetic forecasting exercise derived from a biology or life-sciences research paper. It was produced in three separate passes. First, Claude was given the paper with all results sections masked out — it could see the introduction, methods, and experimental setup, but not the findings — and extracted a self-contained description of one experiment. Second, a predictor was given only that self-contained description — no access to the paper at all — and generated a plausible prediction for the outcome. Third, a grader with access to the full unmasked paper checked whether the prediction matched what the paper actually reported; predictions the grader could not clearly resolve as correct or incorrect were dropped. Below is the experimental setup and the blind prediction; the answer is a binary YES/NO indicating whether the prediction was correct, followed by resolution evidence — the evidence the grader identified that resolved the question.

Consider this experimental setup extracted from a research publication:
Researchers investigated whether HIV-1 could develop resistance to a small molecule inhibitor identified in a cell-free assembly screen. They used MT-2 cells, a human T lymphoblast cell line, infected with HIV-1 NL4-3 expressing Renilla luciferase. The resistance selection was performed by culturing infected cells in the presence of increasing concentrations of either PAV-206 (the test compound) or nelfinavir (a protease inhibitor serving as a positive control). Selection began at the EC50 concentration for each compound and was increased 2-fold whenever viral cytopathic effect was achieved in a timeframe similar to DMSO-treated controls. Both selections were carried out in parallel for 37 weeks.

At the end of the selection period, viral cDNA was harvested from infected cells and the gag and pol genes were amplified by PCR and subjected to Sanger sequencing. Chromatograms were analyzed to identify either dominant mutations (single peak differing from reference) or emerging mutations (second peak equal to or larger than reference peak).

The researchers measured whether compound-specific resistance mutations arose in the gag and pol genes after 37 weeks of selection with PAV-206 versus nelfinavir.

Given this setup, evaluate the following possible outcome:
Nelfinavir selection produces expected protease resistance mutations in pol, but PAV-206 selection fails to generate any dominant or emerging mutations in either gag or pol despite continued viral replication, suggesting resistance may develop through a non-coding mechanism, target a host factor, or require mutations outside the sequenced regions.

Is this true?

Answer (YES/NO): NO